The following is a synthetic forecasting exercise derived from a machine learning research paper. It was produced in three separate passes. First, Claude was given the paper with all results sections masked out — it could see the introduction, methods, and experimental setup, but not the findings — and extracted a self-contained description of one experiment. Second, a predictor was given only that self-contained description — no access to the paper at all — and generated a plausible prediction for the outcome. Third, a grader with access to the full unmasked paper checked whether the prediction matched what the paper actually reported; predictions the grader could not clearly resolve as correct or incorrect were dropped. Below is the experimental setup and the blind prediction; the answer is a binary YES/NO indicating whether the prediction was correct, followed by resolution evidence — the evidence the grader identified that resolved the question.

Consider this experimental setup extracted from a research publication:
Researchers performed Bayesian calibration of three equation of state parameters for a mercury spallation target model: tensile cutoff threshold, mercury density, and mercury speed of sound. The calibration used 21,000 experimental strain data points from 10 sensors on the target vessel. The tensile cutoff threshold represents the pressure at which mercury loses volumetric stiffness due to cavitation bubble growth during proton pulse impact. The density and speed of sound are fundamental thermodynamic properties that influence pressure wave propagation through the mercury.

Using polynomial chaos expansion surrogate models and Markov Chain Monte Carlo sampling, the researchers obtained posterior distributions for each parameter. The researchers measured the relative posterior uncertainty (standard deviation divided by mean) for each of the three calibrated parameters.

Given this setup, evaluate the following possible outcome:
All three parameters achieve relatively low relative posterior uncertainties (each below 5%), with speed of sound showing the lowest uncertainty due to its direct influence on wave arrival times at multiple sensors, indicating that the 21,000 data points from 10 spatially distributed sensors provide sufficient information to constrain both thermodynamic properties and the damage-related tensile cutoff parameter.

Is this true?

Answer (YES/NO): NO